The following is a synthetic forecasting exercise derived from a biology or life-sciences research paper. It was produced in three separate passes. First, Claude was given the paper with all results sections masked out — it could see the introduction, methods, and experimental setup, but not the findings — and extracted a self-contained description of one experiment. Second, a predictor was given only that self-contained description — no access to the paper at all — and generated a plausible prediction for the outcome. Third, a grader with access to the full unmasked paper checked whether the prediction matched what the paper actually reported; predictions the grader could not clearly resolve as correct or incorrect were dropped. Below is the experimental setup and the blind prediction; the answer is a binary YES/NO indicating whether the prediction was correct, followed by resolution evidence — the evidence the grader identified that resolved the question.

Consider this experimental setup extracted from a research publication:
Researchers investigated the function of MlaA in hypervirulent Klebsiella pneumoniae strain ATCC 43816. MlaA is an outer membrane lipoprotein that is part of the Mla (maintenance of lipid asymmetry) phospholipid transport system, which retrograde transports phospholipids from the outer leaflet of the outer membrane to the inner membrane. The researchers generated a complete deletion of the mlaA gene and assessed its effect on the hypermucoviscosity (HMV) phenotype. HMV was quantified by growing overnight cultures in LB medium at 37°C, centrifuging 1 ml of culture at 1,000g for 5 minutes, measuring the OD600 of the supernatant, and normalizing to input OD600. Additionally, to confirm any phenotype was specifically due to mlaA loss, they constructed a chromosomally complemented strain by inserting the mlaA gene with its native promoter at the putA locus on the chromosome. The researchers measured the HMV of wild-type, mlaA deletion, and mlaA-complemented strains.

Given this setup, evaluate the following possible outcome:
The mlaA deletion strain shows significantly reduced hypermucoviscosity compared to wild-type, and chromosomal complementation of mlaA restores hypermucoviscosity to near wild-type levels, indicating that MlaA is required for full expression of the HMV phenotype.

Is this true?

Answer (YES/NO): YES